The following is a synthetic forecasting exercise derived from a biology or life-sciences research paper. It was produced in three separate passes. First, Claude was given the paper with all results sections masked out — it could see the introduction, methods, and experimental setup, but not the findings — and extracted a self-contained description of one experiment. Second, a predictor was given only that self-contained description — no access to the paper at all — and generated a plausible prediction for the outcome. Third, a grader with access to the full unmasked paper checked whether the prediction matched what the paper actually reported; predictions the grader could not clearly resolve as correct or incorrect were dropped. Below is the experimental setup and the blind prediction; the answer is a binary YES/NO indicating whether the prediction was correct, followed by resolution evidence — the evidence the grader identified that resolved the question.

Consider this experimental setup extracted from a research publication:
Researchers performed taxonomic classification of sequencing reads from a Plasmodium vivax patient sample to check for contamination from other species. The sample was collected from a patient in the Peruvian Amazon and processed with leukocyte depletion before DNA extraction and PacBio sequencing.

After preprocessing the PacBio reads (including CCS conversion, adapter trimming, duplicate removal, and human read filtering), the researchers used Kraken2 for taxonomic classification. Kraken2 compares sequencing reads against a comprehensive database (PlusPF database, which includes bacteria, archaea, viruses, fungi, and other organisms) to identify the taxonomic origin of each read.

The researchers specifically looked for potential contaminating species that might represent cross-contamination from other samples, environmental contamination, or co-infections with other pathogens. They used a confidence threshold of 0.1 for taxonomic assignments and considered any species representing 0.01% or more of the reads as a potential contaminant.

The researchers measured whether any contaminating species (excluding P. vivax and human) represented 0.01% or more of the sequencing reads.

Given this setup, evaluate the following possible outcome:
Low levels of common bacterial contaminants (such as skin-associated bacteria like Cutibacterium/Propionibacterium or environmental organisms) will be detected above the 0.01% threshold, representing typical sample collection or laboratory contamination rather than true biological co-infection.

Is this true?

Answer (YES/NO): NO